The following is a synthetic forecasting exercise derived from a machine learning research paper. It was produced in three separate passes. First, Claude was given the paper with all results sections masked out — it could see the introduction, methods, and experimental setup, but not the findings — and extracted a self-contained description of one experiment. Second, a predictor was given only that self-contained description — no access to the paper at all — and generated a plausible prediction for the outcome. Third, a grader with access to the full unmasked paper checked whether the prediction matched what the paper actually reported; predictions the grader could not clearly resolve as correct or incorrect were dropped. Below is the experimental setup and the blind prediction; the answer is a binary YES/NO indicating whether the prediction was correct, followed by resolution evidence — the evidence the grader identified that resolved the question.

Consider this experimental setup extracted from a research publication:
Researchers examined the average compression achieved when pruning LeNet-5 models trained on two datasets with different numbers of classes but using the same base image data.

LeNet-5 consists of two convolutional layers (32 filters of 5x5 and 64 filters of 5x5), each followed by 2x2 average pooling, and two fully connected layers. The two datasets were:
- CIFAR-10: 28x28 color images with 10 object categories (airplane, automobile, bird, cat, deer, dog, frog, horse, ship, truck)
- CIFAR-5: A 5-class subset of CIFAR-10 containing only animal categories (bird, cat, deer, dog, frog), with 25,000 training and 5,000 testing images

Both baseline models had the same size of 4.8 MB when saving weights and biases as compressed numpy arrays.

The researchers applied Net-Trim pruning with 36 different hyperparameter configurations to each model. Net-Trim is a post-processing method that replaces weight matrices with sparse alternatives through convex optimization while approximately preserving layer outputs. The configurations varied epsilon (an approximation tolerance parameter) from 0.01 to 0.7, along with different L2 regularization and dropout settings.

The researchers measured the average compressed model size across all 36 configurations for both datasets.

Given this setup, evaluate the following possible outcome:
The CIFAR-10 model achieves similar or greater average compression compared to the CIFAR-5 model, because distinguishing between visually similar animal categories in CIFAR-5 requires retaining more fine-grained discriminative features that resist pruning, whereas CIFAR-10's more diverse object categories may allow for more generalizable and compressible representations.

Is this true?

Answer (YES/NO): YES